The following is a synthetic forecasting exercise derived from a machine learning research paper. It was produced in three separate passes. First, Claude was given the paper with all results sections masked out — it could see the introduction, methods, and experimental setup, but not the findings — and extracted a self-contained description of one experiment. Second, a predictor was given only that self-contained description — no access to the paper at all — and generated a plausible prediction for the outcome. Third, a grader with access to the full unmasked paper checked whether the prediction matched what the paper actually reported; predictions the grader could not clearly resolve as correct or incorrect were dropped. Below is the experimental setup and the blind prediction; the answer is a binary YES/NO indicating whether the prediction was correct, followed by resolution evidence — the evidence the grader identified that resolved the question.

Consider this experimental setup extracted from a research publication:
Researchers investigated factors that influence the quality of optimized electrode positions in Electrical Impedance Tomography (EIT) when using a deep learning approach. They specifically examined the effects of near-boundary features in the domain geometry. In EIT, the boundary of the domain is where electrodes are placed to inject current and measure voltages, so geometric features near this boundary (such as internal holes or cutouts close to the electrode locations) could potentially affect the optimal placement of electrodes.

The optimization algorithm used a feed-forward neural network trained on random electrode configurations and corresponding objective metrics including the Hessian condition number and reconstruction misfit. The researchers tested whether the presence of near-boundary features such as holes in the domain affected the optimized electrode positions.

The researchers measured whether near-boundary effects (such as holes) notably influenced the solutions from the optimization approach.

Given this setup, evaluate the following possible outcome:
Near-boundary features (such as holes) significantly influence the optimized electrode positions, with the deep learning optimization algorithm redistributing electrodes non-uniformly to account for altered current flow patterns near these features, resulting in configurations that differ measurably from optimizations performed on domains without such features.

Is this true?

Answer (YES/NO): YES